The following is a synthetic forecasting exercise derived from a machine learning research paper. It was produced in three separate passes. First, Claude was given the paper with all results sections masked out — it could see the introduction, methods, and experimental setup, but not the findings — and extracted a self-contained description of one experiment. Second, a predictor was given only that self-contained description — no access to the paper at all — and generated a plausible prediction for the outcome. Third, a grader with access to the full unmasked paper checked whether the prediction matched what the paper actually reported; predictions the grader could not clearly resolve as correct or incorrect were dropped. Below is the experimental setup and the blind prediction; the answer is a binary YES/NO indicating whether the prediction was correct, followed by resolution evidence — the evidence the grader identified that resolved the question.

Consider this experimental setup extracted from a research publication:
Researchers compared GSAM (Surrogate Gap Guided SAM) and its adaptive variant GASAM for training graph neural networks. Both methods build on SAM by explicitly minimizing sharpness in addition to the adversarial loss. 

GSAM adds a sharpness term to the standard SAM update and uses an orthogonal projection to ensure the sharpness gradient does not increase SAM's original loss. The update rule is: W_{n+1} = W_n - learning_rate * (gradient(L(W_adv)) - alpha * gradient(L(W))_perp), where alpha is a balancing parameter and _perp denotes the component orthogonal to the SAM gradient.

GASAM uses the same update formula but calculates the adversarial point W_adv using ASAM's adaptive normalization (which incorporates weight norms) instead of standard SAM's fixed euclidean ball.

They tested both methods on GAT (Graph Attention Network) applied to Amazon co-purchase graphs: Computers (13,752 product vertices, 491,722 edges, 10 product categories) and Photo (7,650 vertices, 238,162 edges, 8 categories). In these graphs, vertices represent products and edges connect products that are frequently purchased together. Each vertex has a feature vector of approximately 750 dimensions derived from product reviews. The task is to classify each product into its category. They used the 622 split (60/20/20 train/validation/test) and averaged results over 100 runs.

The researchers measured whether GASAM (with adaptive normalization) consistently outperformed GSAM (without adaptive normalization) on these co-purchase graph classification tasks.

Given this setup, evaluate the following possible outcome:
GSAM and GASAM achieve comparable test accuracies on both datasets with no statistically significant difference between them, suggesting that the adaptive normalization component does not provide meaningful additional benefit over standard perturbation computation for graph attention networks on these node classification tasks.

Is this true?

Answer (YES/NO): YES